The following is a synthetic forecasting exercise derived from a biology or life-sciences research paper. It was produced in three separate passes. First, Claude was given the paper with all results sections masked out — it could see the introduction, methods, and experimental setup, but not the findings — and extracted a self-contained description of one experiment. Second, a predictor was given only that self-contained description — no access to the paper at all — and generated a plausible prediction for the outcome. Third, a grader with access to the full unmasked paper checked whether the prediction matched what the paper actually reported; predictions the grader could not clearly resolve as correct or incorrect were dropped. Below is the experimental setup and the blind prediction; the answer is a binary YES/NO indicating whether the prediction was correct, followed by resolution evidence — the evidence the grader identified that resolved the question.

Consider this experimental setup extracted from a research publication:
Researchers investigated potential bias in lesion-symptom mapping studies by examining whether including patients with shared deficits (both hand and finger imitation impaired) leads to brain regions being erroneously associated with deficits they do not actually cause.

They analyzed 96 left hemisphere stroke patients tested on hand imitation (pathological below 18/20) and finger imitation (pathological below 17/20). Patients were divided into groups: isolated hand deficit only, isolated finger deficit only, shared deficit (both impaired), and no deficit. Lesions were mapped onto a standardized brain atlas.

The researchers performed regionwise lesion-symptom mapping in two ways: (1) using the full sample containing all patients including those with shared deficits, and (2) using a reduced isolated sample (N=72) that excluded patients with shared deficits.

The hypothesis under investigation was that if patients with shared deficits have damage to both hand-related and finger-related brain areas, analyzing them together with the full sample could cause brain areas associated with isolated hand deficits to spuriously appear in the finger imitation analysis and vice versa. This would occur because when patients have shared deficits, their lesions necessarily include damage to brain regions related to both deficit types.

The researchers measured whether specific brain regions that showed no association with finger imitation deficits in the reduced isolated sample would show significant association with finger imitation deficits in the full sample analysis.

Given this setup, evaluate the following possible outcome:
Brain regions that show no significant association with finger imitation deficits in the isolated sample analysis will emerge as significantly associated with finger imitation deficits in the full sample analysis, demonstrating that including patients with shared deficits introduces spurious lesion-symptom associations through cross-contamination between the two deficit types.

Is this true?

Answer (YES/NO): NO